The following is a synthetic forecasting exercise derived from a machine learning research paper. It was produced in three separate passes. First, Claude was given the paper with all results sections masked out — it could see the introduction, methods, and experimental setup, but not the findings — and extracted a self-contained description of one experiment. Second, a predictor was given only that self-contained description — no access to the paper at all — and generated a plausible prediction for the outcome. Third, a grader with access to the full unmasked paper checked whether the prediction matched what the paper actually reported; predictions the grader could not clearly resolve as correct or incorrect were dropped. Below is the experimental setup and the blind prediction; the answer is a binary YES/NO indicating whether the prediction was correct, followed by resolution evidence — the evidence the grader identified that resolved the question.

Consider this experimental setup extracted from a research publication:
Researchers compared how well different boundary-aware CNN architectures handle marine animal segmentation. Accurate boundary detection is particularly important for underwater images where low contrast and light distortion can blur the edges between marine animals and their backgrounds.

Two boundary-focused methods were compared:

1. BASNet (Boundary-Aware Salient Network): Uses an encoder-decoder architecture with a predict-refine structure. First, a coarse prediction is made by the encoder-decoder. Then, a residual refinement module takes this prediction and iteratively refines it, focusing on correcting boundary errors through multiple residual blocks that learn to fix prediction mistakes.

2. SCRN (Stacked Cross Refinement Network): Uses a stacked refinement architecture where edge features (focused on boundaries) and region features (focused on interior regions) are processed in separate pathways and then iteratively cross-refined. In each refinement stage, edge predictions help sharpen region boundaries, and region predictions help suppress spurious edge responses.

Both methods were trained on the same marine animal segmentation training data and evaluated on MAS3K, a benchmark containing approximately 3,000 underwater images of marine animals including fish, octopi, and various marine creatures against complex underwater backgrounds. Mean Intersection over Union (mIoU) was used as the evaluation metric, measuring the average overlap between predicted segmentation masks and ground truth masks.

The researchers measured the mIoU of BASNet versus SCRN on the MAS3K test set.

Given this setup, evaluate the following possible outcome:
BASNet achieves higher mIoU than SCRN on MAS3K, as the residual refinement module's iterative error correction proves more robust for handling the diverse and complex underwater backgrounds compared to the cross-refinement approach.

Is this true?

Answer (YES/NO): NO